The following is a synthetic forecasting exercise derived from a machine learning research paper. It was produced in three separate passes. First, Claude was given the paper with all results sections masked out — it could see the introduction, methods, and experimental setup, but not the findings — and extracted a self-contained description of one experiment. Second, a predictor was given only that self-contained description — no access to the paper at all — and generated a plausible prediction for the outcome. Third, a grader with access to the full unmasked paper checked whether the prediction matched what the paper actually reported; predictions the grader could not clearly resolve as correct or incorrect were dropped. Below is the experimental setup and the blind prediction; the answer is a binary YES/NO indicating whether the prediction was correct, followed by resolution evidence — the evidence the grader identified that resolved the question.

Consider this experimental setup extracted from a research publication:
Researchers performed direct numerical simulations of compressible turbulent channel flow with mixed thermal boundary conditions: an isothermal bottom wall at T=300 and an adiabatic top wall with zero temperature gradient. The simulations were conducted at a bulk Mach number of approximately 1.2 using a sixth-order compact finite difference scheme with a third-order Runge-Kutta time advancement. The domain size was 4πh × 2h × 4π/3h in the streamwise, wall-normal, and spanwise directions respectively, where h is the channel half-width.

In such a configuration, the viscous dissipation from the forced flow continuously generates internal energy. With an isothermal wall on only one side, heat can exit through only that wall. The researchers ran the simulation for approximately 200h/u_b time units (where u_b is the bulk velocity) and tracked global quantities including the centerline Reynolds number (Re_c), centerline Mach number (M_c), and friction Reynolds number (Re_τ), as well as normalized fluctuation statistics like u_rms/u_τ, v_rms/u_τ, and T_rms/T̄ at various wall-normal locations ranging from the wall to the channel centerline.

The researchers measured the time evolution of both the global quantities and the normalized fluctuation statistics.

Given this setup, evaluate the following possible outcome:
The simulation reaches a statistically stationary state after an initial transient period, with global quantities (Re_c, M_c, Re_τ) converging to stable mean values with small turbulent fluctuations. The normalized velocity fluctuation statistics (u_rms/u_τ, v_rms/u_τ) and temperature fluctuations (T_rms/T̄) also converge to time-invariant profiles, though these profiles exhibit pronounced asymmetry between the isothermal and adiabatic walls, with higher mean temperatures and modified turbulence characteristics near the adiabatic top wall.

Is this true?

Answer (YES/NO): NO